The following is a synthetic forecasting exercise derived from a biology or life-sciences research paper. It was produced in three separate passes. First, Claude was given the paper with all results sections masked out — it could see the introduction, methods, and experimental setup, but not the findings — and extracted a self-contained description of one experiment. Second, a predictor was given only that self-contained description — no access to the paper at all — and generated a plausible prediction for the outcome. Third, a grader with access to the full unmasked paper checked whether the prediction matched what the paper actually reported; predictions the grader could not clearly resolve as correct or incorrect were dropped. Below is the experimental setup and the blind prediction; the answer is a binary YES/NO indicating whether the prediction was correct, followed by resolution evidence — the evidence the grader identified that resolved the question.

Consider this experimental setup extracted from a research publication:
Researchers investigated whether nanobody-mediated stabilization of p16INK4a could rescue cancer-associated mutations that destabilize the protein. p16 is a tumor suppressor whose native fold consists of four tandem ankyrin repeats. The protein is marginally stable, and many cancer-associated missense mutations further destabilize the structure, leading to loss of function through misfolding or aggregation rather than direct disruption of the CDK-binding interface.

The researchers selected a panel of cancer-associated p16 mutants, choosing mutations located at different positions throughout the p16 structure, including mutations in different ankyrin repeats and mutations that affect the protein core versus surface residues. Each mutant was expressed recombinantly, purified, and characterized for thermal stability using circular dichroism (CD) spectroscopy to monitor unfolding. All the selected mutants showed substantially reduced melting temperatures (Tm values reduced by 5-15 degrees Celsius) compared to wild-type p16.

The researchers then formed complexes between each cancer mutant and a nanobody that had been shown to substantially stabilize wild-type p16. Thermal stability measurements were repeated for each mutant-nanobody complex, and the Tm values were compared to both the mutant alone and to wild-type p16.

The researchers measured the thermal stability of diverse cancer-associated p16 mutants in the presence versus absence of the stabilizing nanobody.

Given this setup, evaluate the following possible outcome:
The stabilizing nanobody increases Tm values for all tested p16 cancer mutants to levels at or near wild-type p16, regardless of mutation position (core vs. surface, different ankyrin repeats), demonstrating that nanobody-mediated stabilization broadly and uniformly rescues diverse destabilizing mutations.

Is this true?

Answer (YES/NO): NO